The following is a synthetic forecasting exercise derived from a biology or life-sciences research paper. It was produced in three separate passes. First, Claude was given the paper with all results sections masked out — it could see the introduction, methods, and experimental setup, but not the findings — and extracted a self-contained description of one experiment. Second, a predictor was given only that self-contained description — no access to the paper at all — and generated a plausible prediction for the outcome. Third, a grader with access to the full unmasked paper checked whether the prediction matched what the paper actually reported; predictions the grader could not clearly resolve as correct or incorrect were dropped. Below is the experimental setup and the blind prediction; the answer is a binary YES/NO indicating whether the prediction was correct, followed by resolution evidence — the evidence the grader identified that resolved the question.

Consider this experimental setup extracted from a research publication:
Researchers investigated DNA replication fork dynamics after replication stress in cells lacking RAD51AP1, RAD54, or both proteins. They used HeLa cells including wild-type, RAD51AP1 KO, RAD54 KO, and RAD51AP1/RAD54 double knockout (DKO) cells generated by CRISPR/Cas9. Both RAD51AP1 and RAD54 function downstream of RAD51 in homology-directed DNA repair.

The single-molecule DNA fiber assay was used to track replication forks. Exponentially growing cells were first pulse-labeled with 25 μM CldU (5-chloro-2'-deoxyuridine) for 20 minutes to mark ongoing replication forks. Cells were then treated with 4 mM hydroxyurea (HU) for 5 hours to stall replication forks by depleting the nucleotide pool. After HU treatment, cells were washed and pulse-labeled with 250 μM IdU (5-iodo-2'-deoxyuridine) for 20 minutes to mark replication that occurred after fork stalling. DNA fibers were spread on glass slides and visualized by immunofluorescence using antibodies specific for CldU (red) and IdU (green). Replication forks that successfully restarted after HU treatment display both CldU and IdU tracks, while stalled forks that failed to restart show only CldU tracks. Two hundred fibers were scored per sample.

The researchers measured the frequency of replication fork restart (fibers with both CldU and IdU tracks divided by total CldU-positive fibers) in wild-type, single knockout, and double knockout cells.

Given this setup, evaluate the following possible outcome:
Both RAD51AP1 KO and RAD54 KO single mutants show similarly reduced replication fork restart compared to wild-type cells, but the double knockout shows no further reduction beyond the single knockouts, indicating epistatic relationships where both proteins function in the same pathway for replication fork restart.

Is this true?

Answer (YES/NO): NO